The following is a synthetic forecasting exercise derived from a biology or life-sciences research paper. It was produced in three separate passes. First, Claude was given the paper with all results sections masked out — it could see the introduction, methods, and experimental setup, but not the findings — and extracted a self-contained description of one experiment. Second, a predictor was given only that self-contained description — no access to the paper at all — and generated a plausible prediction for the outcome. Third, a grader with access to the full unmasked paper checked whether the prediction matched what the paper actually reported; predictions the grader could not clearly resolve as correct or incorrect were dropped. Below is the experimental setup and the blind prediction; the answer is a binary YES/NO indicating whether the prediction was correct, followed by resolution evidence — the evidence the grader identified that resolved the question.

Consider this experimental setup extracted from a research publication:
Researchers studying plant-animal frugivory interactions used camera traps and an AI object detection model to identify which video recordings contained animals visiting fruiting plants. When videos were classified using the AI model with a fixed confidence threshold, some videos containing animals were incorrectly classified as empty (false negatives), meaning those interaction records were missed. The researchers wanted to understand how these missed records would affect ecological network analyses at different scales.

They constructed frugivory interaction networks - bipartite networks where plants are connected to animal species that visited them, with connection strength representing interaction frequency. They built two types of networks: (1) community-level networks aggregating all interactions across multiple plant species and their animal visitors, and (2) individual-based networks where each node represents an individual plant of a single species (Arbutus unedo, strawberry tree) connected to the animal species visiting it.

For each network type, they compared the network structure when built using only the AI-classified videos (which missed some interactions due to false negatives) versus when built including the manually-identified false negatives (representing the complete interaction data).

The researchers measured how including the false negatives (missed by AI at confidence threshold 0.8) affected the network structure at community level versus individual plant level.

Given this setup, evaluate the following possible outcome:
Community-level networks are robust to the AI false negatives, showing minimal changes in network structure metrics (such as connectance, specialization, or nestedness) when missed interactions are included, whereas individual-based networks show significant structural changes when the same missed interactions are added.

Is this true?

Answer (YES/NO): YES